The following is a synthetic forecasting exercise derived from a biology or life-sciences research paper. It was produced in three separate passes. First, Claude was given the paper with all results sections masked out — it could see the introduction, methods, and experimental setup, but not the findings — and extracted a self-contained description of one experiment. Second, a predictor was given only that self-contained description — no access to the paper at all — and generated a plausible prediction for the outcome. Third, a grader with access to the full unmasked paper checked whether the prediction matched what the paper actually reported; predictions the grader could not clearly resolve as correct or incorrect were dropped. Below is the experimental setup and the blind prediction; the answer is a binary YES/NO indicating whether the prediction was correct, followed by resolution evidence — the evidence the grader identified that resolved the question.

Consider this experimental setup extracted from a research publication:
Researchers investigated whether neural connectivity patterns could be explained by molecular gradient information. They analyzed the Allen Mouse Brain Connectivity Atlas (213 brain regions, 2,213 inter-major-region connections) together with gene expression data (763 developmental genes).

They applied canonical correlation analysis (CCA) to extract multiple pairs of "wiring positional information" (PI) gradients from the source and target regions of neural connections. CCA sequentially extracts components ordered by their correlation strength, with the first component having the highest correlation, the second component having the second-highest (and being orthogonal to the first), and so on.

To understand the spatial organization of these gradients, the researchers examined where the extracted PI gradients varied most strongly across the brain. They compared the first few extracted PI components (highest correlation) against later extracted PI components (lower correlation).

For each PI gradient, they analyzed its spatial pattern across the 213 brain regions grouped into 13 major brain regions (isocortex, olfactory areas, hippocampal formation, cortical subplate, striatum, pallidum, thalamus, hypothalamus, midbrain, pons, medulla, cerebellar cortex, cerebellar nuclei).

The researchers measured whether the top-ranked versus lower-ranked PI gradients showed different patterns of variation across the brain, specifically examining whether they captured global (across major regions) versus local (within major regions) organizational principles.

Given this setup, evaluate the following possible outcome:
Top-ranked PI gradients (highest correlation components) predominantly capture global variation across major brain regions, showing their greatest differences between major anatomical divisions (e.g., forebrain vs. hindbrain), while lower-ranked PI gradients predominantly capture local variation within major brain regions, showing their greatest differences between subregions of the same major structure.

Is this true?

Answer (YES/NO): YES